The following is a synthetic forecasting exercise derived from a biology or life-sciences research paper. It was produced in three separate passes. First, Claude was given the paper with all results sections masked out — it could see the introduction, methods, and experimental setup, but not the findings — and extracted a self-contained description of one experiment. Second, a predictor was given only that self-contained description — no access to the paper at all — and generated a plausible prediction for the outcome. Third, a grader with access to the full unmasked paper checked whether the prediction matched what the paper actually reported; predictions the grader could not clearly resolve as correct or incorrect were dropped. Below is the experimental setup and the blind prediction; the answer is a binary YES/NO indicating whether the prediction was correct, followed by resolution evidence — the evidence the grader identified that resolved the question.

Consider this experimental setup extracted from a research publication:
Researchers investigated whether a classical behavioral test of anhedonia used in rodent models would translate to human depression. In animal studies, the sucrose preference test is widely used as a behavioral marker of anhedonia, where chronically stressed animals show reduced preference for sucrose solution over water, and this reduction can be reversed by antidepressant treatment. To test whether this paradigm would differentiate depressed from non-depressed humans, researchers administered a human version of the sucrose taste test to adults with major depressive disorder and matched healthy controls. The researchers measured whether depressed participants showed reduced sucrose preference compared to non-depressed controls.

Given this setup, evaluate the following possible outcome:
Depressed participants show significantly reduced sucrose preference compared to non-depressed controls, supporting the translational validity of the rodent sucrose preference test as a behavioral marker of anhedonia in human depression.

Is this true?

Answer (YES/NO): NO